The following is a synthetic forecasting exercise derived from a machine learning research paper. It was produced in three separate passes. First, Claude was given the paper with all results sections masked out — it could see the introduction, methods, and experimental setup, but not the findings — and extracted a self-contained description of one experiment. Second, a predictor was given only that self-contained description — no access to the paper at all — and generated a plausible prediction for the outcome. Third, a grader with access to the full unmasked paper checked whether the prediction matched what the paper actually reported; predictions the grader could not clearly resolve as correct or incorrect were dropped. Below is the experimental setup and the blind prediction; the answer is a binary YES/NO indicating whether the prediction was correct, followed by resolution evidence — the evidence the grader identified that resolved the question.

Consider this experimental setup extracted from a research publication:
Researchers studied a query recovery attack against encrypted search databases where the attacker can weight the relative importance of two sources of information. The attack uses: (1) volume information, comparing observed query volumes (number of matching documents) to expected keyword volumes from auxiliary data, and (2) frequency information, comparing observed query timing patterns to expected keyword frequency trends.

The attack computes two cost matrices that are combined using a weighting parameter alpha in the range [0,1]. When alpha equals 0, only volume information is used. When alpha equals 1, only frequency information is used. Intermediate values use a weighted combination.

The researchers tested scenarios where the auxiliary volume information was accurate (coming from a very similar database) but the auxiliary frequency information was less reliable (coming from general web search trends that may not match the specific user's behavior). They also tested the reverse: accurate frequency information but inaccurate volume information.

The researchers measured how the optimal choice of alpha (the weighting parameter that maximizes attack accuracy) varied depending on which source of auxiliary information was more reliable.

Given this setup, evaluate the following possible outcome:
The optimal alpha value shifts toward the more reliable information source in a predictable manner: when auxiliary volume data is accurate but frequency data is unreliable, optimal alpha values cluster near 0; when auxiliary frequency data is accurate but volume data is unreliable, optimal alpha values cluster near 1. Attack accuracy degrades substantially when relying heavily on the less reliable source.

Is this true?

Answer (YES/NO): NO